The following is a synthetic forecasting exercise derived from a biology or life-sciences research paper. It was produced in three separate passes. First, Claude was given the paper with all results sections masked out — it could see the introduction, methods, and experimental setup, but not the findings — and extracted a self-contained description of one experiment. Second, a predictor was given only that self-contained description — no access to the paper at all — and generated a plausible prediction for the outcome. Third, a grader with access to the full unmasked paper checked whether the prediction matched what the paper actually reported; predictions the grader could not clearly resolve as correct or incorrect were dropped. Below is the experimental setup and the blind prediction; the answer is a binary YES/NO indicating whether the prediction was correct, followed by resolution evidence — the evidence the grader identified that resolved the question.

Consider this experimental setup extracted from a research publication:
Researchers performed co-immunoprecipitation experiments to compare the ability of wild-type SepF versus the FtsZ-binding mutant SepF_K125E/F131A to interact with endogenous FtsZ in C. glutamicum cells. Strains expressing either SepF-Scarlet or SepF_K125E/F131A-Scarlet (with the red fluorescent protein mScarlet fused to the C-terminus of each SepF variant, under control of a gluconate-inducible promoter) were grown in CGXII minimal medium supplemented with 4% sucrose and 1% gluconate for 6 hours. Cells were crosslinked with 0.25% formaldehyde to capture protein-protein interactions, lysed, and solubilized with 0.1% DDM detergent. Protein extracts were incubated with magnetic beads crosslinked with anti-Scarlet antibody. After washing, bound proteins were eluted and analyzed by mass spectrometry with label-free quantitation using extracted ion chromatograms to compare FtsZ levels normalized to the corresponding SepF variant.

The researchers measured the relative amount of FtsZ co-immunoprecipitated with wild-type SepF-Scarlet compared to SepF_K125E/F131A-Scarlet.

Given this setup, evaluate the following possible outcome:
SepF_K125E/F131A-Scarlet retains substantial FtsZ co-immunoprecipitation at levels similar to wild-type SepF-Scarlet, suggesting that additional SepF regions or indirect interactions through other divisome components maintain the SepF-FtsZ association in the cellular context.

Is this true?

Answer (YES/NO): NO